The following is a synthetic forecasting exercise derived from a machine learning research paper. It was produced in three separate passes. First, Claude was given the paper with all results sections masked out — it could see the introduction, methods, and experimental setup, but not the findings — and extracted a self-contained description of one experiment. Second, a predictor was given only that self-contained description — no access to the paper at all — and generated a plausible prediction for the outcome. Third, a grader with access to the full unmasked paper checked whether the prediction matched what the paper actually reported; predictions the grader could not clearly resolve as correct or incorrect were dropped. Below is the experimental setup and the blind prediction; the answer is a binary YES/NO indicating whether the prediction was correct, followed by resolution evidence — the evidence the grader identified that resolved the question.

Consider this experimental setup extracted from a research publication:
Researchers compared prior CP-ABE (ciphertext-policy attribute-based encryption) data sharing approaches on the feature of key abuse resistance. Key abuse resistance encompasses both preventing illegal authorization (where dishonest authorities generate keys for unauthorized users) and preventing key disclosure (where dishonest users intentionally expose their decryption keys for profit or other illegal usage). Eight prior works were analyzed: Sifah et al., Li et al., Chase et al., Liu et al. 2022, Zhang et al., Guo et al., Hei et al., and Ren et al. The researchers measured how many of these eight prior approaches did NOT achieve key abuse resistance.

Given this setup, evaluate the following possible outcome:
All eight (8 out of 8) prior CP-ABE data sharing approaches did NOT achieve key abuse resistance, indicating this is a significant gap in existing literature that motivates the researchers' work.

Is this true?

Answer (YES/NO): NO